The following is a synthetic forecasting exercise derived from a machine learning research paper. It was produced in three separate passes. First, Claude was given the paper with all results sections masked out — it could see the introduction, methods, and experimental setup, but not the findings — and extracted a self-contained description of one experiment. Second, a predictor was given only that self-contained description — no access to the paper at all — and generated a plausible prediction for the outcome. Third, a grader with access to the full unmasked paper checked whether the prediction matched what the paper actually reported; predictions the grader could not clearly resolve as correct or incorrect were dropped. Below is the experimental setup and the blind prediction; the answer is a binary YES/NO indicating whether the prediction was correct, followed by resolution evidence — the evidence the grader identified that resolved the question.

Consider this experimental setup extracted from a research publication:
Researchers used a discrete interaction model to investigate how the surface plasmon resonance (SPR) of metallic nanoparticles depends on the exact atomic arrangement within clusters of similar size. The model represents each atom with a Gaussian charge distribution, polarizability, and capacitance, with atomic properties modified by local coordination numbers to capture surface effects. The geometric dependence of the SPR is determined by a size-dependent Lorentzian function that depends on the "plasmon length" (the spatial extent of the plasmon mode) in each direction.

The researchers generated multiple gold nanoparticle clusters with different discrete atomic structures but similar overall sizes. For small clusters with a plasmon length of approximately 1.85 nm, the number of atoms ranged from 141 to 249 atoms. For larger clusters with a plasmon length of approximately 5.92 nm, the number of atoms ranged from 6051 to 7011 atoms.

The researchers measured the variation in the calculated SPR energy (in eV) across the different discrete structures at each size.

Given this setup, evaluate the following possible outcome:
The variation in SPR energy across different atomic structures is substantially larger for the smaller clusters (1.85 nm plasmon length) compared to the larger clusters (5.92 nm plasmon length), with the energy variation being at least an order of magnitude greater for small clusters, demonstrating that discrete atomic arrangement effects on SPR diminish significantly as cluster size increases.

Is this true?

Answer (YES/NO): YES